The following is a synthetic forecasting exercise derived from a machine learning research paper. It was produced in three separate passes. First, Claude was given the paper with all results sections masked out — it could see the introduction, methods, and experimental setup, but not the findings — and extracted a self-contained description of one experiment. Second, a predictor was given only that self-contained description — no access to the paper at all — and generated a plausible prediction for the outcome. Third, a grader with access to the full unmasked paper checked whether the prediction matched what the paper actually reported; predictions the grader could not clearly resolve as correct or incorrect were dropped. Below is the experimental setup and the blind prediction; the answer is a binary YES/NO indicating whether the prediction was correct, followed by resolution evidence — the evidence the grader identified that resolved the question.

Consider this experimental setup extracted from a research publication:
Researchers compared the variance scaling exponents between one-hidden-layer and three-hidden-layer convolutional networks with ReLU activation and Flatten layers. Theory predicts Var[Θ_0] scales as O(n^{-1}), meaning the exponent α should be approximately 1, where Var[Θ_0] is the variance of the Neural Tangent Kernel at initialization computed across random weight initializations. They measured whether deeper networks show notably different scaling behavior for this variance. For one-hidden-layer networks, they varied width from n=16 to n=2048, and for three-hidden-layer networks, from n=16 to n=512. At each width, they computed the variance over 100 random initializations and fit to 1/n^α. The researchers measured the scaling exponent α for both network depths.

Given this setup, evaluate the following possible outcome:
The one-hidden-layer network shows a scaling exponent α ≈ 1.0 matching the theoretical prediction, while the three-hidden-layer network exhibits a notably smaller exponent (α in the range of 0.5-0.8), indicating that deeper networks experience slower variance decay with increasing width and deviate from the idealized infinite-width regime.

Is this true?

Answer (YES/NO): NO